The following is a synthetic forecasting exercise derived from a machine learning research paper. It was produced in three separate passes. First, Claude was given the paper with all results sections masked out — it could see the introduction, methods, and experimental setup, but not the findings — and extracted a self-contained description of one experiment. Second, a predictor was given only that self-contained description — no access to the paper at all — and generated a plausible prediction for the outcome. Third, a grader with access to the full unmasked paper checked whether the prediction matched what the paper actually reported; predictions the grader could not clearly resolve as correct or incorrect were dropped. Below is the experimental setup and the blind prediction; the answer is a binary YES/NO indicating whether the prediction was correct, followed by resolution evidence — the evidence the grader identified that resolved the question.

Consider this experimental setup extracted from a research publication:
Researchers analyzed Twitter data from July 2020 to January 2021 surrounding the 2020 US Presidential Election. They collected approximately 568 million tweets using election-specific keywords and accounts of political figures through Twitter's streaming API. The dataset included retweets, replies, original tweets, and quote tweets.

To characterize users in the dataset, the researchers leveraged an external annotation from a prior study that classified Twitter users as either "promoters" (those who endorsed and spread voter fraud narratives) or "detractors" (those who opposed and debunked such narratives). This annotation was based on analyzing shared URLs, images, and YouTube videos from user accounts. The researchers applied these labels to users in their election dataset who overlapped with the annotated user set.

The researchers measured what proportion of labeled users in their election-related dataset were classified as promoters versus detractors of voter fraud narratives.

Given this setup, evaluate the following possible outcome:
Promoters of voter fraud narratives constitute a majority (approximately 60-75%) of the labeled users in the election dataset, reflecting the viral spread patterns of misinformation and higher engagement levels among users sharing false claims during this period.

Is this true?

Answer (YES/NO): NO